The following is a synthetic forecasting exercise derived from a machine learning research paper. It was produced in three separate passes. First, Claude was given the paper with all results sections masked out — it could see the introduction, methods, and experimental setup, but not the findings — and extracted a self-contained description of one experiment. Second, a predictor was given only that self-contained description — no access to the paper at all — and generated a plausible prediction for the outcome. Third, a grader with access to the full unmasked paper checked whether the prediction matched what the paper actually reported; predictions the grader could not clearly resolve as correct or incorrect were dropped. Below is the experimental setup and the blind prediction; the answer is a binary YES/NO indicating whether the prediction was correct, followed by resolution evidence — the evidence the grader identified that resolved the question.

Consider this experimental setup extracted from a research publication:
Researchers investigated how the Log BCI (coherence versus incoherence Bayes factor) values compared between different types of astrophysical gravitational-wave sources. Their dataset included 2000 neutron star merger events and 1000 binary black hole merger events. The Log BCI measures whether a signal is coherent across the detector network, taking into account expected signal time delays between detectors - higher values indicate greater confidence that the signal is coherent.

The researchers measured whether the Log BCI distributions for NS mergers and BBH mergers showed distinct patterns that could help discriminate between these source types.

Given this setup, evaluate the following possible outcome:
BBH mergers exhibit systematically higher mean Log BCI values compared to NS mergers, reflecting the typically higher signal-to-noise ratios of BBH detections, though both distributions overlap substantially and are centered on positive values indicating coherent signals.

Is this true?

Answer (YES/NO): NO